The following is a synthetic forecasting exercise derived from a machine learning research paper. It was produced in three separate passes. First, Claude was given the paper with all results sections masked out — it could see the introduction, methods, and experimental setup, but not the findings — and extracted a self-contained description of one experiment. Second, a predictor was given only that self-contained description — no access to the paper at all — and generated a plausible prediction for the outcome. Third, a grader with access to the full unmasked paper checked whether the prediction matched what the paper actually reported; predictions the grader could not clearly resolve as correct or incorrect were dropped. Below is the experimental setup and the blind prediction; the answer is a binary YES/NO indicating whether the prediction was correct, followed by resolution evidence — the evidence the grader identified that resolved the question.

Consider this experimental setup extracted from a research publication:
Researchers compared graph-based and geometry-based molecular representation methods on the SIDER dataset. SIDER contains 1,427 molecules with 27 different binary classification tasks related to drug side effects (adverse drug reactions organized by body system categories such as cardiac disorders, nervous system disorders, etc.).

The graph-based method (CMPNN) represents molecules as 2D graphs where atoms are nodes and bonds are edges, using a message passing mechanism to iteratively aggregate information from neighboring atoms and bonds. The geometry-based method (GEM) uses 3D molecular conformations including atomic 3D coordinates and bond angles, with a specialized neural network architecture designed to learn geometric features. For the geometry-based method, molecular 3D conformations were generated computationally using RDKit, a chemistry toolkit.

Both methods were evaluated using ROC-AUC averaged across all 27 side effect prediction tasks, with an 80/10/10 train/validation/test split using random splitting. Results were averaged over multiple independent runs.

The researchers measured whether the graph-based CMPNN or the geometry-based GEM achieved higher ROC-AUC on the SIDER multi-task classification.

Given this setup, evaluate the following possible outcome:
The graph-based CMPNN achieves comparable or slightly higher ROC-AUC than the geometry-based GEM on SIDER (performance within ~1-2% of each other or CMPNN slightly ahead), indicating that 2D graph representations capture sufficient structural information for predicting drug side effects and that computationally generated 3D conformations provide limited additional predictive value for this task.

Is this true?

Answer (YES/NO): NO